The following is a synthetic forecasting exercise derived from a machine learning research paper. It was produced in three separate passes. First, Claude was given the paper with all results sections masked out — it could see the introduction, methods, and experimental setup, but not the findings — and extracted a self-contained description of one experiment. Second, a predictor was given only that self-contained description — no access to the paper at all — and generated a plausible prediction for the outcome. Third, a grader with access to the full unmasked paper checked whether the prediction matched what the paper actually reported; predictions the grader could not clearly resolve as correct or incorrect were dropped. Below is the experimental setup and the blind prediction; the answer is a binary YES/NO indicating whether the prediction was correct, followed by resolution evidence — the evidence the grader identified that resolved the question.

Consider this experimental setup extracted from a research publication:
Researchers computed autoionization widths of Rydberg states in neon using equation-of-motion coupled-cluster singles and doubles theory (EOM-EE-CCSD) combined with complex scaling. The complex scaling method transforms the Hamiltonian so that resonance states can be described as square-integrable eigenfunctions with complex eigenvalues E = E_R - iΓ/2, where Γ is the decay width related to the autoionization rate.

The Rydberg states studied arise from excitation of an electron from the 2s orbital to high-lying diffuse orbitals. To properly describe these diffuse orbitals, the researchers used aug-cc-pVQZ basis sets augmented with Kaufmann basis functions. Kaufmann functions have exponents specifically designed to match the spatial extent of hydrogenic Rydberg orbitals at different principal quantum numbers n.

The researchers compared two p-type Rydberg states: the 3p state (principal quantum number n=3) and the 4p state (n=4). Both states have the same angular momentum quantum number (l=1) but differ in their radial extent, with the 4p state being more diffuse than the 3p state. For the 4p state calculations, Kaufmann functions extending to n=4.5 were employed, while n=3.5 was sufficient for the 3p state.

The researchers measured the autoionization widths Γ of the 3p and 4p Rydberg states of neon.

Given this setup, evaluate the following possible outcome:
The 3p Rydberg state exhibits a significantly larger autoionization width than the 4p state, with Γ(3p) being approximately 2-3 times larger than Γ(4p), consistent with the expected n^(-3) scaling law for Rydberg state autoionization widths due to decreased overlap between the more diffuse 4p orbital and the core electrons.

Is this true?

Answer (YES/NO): YES